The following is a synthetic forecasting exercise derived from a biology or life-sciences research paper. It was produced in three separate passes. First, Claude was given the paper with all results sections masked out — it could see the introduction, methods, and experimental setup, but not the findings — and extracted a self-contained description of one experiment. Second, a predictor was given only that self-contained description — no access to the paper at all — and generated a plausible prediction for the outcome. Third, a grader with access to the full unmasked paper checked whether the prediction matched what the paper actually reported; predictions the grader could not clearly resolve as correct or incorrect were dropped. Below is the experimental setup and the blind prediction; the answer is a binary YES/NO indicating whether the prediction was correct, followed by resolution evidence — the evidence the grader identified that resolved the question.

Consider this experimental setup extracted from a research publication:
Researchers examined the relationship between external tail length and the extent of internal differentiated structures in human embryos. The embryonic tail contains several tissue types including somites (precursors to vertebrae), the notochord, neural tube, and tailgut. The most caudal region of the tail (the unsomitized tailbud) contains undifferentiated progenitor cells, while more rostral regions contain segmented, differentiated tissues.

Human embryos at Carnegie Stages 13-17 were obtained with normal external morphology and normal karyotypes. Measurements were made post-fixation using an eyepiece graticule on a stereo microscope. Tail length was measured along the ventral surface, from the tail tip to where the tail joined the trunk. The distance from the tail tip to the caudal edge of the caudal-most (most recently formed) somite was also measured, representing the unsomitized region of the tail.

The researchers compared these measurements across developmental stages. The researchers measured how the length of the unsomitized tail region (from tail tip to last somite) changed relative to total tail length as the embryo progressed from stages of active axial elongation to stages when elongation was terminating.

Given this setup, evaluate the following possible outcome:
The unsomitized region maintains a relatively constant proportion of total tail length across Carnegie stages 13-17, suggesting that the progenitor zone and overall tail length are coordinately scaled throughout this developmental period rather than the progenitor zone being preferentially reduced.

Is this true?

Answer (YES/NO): NO